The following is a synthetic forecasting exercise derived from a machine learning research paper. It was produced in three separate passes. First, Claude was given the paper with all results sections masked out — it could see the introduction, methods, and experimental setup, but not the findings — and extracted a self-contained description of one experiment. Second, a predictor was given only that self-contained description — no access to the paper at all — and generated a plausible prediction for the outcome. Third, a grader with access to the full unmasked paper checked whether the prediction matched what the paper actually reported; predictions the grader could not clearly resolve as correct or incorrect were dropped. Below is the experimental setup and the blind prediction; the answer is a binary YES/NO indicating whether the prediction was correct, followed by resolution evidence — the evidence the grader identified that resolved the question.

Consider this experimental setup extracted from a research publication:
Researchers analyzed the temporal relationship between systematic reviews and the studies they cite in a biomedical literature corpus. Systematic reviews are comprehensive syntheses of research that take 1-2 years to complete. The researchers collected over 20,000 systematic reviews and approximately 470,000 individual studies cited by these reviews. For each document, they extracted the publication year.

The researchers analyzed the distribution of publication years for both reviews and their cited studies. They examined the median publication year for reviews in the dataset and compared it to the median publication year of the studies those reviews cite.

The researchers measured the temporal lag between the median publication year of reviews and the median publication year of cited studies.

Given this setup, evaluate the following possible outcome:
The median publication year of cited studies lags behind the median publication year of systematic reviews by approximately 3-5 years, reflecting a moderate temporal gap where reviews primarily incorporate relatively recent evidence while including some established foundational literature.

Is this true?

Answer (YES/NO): NO